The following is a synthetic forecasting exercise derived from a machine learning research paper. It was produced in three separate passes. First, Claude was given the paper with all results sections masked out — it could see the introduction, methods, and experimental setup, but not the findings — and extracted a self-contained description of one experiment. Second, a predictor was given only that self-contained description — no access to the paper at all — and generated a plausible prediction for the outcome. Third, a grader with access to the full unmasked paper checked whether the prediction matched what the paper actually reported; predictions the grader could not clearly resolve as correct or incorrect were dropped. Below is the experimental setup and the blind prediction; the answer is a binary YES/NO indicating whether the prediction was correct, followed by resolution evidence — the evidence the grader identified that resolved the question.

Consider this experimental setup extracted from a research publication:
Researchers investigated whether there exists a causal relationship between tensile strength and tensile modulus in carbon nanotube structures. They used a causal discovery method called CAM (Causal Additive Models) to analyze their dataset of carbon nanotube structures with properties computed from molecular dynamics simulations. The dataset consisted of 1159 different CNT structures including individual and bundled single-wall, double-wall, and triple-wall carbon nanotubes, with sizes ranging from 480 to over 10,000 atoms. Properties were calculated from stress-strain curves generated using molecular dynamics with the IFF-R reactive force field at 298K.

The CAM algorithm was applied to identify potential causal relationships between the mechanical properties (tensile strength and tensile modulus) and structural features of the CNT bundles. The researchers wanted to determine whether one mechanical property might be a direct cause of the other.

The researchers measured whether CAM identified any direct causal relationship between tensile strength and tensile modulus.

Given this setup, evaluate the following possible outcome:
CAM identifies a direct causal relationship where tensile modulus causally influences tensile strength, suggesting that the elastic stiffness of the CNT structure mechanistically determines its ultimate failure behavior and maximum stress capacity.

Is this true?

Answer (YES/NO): NO